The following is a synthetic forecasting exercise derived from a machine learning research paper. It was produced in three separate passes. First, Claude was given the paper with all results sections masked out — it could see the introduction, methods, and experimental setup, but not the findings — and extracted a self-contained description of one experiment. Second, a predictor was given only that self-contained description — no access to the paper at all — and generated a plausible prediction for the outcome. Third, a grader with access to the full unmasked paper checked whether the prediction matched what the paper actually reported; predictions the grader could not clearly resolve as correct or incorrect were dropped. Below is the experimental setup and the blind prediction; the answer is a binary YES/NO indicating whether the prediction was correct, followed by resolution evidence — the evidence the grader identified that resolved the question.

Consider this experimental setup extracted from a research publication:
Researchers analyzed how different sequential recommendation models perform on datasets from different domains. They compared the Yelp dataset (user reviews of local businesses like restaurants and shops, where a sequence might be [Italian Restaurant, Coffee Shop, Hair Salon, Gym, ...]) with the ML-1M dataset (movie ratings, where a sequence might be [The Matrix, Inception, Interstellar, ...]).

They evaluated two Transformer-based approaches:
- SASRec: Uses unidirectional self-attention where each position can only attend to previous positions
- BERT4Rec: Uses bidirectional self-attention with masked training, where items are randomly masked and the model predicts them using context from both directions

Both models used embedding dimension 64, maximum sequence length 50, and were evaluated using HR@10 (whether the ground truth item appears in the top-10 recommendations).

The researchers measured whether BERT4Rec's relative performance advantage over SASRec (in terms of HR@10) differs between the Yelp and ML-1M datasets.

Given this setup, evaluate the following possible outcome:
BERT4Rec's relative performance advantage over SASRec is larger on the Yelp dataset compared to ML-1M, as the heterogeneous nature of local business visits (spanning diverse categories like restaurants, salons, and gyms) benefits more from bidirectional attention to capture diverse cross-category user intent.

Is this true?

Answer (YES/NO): YES